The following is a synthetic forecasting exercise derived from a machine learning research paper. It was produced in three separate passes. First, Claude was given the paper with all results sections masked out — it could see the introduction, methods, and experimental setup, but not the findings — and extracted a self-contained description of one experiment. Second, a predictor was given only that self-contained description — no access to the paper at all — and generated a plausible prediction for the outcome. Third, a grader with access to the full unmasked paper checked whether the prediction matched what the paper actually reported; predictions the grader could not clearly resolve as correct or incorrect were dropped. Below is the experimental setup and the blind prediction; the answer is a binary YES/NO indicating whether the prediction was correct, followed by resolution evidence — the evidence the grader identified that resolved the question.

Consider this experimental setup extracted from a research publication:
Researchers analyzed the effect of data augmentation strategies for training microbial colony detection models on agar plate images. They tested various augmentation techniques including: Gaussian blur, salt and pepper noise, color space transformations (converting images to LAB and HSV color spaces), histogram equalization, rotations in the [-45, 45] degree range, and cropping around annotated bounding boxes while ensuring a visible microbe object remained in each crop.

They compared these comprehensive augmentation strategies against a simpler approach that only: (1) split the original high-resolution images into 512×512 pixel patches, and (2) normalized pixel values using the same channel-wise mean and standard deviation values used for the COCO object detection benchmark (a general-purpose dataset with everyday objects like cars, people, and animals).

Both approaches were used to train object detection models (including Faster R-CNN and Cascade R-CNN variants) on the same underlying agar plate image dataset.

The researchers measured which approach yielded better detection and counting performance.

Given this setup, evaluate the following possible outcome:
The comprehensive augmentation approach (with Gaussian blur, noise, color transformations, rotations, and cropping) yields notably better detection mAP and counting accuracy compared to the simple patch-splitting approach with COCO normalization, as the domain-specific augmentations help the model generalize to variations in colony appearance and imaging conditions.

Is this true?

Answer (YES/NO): NO